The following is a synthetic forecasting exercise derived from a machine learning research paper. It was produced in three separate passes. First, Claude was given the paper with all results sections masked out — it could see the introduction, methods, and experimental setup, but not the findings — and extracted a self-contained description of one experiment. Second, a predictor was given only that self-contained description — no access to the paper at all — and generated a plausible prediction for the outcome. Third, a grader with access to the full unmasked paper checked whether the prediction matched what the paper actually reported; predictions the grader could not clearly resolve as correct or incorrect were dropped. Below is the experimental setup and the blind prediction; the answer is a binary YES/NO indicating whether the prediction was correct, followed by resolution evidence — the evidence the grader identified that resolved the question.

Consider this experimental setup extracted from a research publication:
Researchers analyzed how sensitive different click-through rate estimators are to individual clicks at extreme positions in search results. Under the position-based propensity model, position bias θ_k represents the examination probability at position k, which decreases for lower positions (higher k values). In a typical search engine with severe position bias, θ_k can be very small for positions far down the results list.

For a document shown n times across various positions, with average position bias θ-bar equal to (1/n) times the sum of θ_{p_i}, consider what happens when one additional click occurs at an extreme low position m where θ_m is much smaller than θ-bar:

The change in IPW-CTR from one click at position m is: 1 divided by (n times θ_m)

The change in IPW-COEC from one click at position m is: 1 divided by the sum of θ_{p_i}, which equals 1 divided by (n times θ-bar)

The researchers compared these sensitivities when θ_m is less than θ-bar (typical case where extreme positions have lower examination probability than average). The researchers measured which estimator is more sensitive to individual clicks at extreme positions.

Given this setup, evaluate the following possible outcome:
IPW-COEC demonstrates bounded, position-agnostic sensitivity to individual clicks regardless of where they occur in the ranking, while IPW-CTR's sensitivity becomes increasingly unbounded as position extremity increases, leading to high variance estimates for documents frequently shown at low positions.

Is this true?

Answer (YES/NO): YES